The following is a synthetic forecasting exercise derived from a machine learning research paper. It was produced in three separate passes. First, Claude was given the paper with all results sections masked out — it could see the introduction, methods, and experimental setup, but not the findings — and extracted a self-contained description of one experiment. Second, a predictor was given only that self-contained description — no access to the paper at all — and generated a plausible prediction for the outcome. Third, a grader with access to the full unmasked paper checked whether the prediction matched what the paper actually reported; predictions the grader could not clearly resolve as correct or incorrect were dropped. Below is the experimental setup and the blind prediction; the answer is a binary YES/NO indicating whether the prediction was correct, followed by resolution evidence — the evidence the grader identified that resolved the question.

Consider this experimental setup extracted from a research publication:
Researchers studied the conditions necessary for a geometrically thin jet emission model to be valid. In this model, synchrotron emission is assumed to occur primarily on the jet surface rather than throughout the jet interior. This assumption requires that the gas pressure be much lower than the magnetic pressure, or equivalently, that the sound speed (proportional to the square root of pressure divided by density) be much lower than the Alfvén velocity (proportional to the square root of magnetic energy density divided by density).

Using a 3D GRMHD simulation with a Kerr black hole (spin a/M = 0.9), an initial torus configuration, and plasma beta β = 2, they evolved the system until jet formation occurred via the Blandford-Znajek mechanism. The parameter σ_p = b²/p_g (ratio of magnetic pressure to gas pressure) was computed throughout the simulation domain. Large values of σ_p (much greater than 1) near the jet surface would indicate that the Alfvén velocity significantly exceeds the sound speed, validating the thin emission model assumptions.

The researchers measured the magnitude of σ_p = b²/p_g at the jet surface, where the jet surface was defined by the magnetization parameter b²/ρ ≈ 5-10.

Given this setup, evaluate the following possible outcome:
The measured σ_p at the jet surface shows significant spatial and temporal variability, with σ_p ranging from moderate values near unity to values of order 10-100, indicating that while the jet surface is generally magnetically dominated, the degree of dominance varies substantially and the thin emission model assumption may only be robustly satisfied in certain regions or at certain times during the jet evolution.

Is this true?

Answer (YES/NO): NO